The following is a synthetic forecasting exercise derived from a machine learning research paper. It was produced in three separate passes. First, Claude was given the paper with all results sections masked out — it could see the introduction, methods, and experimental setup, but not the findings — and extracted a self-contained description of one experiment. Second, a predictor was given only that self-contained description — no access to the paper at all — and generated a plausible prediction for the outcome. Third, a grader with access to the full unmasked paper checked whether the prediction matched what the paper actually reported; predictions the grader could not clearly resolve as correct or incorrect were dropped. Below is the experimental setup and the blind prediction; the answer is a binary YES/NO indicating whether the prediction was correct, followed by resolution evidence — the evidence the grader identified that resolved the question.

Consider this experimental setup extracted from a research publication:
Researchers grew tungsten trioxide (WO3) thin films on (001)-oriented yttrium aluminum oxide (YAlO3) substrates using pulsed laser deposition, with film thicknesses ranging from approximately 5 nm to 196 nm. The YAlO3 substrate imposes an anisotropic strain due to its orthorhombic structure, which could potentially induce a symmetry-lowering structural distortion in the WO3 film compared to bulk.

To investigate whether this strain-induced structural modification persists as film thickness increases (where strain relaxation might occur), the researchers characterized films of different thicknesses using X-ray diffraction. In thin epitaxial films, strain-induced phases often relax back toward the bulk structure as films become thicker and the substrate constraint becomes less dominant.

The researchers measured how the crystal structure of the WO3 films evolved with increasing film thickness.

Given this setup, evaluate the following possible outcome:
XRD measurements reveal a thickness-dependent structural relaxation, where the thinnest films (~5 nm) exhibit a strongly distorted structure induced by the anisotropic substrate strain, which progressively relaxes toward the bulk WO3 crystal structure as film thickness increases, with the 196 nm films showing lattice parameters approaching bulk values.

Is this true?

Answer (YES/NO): NO